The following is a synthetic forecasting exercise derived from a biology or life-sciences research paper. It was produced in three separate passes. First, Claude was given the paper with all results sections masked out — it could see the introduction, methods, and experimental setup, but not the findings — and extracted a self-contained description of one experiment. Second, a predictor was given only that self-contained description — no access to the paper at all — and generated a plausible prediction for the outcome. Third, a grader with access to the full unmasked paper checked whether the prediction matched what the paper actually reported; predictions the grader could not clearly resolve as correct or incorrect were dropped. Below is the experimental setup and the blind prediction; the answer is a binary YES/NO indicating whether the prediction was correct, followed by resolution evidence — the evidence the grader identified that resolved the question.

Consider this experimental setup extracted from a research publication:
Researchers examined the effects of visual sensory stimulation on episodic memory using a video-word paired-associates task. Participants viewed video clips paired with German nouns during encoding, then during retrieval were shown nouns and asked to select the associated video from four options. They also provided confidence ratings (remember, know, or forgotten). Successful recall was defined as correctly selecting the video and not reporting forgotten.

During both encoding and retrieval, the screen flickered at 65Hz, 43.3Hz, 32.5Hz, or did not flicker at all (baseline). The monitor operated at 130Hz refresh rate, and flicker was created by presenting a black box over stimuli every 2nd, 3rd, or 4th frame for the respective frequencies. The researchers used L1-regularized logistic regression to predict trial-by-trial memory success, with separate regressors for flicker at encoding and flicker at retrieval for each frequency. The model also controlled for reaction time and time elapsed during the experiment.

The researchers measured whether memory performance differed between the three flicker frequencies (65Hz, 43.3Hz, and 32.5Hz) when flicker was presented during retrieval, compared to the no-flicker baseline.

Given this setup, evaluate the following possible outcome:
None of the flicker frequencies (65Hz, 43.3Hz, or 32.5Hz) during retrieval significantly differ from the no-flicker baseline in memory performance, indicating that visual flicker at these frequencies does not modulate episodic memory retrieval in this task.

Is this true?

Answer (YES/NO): NO